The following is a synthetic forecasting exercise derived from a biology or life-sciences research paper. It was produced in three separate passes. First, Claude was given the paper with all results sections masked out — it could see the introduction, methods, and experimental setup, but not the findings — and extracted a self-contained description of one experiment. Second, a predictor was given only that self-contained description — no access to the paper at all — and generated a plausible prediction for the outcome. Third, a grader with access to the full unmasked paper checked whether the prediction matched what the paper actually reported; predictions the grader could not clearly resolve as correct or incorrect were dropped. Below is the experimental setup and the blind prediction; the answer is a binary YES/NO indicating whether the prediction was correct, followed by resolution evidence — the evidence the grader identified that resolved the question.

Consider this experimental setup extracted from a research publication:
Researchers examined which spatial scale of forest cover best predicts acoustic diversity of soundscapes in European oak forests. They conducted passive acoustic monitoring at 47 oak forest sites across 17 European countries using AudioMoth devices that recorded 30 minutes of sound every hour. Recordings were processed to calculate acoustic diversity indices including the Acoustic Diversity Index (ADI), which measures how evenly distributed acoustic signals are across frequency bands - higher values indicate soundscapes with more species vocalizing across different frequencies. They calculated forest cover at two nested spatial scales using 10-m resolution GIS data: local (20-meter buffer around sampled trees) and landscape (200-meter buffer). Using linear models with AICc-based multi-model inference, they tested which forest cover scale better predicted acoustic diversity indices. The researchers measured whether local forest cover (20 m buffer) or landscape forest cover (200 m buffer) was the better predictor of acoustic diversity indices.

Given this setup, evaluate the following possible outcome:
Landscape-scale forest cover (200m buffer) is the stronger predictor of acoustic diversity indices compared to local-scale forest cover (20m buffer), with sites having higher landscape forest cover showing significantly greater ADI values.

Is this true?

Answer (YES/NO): NO